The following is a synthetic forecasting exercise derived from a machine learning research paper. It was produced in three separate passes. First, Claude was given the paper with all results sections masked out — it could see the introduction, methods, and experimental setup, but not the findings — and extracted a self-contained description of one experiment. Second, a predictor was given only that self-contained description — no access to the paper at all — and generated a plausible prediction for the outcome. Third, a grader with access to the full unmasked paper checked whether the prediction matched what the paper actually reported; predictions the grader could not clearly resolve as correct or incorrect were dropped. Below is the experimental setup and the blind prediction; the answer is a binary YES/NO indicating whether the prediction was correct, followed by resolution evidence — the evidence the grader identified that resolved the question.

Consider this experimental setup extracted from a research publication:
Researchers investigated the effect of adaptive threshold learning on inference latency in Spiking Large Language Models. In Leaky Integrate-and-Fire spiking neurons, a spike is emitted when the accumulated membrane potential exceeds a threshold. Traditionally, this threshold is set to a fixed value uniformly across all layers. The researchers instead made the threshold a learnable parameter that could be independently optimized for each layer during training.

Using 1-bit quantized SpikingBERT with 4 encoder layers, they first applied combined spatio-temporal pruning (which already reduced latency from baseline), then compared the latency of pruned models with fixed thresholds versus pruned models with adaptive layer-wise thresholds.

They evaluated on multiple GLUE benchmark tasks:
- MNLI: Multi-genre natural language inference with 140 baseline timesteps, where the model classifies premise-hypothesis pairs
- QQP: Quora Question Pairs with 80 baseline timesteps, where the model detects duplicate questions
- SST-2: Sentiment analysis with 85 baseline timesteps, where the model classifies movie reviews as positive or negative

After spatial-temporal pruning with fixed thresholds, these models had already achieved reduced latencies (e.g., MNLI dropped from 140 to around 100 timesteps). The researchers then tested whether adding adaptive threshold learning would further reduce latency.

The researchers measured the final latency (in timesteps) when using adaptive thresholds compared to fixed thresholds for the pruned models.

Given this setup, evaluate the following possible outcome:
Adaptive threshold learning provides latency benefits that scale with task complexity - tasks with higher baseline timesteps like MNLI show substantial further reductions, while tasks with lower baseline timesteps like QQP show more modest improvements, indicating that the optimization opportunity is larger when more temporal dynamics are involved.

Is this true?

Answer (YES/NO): NO